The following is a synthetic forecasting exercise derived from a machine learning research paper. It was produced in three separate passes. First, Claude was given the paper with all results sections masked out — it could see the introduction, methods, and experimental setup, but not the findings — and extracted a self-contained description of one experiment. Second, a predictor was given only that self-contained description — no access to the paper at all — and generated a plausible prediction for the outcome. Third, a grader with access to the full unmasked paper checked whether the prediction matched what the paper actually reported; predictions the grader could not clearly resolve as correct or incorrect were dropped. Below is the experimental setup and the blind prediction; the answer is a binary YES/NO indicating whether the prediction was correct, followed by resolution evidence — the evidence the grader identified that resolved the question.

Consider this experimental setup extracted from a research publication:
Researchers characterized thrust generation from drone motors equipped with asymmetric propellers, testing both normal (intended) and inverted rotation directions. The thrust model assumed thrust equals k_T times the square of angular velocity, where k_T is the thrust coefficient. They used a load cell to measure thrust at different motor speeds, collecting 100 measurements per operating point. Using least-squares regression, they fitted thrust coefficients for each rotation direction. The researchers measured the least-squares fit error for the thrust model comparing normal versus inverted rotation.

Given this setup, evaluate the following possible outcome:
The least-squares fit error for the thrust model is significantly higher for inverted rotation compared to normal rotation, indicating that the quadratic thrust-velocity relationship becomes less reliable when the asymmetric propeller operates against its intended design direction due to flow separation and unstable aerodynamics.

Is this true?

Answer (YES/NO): NO